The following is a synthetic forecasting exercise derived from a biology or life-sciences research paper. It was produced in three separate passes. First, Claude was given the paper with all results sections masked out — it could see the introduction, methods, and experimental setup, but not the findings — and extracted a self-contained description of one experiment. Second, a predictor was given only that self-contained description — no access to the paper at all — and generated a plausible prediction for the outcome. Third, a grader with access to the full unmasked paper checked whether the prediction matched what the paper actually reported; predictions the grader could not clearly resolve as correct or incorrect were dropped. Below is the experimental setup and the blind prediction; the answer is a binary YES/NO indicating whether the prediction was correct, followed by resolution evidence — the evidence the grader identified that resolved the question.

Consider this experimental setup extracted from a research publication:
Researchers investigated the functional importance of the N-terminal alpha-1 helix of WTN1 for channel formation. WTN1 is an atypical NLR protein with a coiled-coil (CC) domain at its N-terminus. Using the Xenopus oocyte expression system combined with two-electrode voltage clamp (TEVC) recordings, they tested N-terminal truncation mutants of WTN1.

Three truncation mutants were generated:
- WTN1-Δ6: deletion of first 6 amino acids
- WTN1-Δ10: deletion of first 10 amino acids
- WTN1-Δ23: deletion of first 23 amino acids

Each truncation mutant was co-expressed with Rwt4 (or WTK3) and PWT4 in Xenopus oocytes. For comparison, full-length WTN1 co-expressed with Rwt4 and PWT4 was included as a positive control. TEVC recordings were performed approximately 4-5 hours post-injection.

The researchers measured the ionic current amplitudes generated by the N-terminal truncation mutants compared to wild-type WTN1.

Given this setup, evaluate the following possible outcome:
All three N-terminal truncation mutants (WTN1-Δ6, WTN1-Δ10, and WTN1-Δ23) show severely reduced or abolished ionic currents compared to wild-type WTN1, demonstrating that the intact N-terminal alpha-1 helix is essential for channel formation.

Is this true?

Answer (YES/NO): YES